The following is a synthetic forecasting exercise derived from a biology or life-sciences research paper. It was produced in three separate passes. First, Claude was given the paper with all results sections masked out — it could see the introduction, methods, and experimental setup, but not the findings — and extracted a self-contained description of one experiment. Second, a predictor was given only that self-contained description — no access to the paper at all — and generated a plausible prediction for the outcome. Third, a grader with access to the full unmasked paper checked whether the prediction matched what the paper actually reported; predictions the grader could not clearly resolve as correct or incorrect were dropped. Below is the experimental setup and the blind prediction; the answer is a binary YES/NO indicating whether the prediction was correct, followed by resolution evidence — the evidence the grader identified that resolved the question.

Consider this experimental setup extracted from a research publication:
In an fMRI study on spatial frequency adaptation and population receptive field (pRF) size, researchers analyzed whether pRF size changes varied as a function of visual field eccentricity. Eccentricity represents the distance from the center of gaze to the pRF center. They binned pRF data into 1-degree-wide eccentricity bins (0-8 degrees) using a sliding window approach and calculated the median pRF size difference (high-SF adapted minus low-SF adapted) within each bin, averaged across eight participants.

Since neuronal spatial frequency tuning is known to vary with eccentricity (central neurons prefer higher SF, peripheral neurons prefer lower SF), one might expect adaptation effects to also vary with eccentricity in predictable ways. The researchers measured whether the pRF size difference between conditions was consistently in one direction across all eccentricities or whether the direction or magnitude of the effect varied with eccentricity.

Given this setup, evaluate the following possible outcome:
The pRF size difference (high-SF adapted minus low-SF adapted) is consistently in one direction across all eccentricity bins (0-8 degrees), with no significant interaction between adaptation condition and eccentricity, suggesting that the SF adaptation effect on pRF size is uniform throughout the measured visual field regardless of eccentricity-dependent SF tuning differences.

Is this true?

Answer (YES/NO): YES